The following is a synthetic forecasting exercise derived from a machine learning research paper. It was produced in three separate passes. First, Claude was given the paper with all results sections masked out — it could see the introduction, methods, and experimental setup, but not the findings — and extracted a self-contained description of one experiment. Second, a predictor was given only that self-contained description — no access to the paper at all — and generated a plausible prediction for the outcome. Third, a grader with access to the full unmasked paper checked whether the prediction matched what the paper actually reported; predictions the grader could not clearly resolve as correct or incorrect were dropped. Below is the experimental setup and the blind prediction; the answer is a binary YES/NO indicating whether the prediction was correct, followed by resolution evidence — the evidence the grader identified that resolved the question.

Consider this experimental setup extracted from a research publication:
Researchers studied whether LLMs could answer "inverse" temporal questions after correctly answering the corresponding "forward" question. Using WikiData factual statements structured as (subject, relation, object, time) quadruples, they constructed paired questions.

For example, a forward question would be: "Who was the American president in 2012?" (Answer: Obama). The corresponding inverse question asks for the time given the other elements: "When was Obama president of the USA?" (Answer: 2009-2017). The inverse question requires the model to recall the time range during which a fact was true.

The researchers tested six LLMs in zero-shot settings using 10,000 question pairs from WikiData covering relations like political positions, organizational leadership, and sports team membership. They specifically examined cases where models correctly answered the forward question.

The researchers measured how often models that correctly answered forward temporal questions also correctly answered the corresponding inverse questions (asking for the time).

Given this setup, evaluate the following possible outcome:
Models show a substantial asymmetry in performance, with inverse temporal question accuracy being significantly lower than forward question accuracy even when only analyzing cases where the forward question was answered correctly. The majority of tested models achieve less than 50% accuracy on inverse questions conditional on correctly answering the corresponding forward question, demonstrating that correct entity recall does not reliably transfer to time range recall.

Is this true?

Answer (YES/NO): YES